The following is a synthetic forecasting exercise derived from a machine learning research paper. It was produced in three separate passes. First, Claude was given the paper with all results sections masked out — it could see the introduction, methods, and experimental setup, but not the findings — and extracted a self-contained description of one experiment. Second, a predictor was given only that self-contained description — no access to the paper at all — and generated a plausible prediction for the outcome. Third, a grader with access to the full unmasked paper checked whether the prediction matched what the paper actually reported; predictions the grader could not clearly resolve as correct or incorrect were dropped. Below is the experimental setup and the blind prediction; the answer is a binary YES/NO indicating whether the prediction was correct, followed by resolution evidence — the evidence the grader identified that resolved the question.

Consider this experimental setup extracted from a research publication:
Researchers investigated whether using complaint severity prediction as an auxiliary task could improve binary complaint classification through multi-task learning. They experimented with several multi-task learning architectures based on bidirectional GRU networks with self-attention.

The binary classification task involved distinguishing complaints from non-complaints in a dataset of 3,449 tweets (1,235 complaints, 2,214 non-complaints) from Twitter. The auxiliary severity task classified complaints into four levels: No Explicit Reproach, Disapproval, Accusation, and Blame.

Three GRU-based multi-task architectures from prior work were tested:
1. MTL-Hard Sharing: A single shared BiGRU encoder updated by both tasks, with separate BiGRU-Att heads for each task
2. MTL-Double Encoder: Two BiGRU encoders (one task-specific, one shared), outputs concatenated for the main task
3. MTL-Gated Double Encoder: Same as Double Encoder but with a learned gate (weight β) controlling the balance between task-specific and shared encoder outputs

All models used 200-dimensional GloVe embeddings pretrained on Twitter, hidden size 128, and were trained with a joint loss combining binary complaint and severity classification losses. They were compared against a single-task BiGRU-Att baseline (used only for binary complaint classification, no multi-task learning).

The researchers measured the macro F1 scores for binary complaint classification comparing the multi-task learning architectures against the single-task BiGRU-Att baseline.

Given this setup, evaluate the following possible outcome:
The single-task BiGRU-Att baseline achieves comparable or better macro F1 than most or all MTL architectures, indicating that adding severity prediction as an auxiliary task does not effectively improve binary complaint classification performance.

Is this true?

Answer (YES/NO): NO